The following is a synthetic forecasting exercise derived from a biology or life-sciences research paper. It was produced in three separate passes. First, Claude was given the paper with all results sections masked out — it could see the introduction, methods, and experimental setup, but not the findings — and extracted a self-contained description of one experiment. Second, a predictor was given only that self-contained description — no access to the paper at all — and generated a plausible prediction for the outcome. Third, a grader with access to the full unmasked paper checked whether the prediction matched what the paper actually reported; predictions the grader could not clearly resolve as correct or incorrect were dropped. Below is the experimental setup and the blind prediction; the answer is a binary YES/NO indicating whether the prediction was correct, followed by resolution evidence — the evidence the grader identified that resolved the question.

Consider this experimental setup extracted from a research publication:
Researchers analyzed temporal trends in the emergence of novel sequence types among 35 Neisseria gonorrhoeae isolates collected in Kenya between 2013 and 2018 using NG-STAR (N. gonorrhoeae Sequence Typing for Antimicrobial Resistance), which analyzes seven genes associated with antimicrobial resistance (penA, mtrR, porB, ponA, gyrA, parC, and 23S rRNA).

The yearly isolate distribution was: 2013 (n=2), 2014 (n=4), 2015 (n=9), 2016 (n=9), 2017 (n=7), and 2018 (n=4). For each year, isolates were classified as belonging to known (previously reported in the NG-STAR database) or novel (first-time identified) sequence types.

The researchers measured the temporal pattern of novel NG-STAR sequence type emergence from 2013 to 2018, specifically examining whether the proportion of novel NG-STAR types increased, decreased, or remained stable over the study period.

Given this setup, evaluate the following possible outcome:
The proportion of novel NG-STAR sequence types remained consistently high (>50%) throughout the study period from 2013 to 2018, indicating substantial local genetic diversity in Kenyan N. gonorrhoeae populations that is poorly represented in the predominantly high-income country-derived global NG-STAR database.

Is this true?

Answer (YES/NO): NO